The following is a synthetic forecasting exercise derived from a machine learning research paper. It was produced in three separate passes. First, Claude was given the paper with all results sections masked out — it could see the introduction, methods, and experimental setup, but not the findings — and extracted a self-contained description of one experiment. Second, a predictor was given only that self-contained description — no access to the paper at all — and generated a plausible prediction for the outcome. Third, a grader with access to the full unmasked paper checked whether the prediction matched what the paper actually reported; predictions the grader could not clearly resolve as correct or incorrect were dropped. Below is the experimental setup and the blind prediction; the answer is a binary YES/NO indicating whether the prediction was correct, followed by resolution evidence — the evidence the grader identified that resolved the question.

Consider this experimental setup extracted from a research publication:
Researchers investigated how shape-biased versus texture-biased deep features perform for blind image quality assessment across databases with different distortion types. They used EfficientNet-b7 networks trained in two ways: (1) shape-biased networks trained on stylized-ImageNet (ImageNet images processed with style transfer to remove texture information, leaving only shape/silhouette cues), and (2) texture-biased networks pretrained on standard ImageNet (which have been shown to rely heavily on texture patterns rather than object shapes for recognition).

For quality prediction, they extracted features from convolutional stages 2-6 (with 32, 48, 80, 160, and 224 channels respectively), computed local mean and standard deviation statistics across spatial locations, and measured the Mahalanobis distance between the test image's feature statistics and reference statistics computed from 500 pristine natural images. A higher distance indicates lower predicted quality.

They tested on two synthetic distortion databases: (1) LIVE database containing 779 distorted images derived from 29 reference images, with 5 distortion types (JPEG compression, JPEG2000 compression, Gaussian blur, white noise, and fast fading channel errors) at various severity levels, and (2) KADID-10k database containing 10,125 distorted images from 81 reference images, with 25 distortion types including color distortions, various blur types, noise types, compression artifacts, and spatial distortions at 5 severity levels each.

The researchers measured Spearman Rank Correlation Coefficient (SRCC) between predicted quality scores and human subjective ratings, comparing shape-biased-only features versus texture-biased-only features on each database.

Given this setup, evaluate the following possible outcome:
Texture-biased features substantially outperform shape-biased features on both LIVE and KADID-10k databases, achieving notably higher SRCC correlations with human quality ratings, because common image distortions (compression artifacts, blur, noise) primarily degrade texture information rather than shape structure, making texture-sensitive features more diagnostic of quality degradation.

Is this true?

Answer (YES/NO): NO